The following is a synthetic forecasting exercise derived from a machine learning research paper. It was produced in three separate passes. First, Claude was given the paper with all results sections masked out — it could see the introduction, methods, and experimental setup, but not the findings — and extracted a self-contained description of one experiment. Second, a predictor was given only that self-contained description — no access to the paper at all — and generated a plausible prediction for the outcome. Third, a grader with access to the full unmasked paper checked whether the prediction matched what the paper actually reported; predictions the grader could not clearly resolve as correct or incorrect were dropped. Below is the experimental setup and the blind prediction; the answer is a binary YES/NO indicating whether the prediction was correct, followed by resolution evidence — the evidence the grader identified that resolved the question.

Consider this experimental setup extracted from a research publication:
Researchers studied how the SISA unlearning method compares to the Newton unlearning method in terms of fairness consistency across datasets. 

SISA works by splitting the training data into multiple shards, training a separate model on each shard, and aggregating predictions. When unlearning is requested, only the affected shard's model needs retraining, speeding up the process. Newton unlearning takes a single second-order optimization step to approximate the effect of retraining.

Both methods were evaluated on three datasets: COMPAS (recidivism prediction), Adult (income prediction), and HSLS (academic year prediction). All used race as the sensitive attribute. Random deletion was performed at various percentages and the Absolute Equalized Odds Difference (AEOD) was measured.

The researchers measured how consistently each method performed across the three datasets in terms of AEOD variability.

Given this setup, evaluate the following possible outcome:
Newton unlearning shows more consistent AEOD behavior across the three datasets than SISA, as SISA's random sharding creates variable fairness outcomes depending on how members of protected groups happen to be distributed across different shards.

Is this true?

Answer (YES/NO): YES